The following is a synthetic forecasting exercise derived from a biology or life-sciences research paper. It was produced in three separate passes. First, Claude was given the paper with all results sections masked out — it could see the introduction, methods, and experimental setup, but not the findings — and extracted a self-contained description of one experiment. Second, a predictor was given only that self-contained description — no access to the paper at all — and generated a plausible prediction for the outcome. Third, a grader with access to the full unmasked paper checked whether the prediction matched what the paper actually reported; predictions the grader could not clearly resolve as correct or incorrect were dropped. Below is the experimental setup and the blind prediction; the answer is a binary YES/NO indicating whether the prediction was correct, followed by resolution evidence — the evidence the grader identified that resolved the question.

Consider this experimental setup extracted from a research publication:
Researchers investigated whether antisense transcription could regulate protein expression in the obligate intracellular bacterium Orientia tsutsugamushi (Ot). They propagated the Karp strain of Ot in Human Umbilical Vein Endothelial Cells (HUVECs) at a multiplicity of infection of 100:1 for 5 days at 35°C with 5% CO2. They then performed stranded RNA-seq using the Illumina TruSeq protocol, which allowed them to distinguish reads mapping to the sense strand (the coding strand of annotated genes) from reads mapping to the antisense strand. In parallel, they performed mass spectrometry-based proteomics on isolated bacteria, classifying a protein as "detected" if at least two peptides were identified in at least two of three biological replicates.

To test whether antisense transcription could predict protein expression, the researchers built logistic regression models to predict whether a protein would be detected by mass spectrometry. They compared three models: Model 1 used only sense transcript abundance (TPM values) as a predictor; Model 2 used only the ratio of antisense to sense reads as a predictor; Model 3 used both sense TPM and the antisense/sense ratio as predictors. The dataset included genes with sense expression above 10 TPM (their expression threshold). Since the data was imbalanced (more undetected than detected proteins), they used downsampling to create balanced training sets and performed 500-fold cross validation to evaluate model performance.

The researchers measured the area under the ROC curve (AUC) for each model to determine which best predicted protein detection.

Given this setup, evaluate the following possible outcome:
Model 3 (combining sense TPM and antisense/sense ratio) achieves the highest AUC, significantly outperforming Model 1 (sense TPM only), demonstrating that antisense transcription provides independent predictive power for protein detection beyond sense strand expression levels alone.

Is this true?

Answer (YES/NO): YES